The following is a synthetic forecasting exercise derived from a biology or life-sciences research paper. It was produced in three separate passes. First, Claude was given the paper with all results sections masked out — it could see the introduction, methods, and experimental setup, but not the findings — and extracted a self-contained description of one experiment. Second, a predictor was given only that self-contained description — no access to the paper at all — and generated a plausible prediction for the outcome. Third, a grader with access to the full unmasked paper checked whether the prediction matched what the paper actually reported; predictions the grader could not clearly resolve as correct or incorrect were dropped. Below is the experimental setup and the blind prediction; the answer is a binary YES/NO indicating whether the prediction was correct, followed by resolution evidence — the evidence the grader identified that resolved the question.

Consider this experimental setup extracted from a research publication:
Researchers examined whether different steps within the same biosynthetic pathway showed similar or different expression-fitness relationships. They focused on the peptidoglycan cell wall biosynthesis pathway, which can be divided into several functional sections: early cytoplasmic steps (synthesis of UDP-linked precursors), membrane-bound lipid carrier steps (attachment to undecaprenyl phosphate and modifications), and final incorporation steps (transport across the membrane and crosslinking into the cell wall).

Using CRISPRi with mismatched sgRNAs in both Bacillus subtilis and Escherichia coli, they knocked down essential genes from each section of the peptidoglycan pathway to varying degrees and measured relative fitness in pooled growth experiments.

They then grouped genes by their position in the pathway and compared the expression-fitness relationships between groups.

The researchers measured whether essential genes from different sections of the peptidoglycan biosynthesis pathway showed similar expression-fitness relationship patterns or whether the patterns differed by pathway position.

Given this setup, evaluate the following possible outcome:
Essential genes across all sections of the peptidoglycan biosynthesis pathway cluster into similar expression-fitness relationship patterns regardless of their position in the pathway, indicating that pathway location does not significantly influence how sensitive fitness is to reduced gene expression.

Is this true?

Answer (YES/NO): NO